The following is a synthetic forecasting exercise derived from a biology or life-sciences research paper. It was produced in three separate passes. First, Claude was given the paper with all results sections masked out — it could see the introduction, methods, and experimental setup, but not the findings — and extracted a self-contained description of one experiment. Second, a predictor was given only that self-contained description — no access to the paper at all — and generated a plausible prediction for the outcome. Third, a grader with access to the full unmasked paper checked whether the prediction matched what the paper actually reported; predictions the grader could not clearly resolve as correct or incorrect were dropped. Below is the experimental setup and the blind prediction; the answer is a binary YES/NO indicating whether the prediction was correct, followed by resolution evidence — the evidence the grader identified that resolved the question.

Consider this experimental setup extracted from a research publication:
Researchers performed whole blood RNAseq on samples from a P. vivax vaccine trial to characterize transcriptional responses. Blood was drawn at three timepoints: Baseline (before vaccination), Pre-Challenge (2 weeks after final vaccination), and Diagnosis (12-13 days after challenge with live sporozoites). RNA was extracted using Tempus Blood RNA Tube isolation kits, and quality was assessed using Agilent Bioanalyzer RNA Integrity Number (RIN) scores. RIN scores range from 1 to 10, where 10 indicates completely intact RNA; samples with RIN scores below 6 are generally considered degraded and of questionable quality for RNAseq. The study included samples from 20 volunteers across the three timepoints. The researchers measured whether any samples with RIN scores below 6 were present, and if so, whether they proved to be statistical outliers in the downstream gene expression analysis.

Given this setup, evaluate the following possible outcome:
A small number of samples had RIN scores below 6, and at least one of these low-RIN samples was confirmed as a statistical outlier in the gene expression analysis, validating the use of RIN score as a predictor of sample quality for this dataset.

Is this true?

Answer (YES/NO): NO